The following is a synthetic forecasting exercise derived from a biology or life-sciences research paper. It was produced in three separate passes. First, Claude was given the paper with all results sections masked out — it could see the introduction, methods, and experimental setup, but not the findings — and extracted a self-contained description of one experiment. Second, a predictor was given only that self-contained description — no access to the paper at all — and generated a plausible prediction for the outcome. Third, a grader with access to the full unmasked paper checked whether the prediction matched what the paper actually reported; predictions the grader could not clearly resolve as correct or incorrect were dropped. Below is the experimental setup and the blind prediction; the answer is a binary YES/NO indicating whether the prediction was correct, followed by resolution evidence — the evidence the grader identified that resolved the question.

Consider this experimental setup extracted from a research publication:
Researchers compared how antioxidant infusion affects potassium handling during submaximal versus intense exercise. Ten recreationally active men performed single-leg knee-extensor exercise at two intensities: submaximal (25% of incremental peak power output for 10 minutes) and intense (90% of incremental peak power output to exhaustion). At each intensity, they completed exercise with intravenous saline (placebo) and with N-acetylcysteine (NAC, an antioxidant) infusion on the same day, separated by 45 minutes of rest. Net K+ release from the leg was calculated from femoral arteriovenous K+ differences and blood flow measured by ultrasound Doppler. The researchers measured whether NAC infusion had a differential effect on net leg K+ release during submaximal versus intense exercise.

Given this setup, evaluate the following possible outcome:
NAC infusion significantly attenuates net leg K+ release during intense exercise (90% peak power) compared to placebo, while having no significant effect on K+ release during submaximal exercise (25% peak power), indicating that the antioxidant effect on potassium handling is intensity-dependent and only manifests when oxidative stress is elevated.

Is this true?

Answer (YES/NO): NO